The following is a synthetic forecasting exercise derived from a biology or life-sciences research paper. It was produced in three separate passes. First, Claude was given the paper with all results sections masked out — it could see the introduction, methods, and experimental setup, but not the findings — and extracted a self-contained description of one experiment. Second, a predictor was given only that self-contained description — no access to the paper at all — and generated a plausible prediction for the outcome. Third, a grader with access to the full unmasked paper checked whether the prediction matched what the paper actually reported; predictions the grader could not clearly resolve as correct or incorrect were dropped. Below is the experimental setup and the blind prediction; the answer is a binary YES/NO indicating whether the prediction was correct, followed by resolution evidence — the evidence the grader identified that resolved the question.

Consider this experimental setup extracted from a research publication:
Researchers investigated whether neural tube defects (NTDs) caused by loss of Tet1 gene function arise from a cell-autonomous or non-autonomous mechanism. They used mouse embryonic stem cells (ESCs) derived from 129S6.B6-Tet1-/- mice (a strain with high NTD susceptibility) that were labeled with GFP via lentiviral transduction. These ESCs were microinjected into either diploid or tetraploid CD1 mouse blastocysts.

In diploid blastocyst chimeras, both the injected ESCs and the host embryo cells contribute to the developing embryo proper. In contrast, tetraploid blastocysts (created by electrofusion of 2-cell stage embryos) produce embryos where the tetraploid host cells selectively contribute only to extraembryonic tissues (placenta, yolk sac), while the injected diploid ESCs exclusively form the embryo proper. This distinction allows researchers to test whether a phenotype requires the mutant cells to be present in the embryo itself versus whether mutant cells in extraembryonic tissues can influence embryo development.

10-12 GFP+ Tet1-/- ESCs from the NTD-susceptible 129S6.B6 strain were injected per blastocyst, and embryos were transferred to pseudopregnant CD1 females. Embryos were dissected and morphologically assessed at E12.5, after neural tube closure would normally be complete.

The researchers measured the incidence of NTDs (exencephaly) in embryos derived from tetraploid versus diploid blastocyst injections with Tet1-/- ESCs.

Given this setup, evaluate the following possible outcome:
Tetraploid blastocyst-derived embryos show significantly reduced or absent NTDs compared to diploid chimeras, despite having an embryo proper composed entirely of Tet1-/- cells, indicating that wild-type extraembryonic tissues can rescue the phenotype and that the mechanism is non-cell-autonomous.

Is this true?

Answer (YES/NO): NO